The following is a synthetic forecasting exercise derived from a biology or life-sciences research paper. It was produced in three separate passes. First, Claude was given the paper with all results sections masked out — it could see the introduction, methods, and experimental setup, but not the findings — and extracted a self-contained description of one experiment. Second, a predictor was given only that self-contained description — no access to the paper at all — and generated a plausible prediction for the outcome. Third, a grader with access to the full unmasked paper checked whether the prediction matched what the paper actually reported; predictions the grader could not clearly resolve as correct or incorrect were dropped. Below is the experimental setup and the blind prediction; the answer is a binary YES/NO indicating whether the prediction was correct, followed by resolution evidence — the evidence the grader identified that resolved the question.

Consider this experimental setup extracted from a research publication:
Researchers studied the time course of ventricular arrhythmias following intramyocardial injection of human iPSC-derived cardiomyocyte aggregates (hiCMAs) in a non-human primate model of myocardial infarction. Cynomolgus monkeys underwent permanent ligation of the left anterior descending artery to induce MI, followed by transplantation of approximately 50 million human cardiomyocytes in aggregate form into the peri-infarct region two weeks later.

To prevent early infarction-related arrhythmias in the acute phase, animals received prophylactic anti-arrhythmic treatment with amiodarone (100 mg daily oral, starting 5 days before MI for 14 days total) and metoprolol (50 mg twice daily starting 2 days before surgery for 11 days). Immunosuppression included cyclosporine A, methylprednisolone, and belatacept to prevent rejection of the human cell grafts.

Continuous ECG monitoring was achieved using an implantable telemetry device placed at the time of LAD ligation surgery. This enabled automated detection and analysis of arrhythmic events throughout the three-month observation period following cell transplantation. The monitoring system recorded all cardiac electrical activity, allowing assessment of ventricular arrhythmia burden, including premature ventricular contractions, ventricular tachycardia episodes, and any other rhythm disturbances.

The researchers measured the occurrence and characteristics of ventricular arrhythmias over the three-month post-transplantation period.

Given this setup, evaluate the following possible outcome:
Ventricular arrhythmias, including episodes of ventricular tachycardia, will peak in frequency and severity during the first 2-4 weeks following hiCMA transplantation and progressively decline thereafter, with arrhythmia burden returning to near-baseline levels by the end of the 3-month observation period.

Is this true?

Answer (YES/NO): NO